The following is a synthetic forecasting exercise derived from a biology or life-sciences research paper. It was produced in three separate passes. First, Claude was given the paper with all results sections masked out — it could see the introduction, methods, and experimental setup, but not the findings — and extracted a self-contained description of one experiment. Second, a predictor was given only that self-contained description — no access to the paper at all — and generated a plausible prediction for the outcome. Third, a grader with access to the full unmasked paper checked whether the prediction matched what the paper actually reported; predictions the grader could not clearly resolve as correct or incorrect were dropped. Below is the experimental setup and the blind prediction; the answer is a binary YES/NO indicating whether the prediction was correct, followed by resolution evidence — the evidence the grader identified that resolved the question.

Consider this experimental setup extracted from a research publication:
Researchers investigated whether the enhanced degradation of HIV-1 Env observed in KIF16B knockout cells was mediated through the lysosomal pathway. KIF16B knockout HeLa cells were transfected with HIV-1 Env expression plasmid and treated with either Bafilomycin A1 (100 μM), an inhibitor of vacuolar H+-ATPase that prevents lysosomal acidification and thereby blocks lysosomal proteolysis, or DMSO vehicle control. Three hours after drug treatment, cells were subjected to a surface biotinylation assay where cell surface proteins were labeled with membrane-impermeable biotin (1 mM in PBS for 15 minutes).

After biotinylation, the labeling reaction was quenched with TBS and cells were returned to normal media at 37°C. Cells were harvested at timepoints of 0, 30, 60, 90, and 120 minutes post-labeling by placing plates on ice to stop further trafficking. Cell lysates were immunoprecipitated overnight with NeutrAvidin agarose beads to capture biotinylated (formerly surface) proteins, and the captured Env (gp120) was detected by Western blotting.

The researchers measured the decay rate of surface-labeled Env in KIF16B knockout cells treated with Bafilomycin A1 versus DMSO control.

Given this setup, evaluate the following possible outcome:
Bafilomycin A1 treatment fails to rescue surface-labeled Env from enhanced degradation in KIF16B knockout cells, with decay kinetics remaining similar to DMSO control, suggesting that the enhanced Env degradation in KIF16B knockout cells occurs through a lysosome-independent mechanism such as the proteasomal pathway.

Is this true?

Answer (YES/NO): NO